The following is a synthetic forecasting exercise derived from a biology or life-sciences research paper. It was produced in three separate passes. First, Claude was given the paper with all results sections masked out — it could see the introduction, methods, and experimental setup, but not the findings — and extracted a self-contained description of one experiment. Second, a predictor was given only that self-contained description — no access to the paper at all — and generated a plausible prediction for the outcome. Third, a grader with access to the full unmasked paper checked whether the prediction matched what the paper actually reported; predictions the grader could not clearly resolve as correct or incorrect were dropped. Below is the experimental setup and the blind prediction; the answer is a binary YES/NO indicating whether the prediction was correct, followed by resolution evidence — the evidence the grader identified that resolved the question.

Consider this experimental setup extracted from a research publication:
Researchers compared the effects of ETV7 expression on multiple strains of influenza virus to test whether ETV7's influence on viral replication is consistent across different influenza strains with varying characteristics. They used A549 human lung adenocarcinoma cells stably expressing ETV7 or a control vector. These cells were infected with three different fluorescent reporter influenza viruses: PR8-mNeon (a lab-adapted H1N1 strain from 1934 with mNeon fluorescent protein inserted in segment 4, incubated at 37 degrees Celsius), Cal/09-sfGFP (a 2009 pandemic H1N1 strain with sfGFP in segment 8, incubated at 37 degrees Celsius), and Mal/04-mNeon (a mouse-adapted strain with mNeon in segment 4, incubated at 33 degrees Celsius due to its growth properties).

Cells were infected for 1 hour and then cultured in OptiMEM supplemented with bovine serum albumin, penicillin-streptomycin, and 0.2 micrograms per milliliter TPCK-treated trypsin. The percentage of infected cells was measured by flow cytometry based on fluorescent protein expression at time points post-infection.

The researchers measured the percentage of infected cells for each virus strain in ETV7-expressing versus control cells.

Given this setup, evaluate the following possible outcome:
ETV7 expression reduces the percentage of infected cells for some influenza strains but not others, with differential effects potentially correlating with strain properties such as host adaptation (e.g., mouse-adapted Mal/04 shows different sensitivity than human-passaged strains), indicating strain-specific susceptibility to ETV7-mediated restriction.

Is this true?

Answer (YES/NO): NO